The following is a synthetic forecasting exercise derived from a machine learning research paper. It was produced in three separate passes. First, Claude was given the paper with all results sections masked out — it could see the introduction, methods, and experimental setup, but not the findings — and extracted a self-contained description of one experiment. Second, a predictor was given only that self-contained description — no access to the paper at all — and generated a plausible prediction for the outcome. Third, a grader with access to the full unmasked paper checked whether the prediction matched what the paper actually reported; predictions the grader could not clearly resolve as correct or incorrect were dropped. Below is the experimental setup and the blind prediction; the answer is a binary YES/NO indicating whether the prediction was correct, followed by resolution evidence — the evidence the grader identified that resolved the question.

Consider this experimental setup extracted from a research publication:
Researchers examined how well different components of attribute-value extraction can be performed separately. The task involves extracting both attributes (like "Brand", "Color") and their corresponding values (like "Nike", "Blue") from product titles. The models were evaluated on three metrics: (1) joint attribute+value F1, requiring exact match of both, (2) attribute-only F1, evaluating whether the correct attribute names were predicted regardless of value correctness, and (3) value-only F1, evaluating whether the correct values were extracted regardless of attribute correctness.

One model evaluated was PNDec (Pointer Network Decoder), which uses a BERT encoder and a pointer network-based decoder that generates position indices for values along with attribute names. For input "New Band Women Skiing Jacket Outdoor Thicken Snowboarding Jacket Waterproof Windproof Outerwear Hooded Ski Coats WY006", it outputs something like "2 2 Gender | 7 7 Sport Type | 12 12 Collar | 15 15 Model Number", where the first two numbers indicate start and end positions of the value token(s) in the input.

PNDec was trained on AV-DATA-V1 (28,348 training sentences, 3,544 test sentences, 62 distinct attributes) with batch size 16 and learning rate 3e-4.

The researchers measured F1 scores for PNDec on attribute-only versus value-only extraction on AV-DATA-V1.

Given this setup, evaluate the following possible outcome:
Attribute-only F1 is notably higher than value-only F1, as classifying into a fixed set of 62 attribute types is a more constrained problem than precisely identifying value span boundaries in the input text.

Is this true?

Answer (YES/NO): YES